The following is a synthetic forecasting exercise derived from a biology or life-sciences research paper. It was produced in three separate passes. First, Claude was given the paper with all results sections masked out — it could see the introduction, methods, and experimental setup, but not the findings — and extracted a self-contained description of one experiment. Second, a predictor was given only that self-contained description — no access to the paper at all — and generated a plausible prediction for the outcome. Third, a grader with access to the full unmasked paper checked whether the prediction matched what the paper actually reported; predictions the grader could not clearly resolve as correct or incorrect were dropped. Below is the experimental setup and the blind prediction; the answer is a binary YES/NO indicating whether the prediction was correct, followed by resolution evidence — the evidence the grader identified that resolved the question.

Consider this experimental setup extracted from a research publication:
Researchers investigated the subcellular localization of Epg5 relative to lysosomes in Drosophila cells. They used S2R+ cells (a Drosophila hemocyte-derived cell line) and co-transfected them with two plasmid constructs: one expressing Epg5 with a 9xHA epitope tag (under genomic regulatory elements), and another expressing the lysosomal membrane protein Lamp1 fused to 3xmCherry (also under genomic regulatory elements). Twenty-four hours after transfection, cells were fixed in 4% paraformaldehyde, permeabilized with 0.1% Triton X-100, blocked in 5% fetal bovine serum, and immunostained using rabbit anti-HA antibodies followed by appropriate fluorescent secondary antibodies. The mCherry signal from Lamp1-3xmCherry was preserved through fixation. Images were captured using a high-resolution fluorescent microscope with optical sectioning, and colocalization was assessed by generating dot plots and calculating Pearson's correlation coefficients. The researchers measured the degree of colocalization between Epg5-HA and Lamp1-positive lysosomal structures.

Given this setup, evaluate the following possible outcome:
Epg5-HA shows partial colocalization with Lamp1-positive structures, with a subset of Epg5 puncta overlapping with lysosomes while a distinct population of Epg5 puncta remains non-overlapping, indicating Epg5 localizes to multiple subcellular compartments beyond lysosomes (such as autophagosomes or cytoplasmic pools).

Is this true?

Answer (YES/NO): YES